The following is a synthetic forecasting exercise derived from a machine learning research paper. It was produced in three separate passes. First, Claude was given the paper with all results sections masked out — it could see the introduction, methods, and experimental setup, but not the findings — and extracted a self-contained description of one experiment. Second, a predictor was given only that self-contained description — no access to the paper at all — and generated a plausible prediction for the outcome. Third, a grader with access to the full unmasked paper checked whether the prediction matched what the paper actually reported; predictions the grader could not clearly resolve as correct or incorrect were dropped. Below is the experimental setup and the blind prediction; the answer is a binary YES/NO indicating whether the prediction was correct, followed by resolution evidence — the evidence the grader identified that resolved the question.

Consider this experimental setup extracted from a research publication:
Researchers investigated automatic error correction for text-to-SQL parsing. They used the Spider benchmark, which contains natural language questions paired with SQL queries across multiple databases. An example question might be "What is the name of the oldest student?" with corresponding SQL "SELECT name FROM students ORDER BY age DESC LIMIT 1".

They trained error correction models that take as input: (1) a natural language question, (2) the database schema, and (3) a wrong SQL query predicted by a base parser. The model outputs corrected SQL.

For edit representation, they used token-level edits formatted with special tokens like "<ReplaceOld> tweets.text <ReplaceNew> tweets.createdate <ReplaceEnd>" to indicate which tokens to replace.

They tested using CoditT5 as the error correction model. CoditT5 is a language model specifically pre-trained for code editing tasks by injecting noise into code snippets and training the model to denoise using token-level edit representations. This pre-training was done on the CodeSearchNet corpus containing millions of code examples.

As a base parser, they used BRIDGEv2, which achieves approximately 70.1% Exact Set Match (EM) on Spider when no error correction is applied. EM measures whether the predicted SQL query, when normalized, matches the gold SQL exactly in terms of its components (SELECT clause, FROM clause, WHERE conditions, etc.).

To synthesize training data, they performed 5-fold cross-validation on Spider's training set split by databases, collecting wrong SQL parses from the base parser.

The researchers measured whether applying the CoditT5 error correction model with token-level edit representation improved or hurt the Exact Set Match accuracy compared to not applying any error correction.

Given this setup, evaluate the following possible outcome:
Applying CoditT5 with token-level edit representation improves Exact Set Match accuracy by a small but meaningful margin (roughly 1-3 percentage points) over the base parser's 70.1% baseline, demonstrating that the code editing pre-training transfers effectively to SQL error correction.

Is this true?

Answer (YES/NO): NO